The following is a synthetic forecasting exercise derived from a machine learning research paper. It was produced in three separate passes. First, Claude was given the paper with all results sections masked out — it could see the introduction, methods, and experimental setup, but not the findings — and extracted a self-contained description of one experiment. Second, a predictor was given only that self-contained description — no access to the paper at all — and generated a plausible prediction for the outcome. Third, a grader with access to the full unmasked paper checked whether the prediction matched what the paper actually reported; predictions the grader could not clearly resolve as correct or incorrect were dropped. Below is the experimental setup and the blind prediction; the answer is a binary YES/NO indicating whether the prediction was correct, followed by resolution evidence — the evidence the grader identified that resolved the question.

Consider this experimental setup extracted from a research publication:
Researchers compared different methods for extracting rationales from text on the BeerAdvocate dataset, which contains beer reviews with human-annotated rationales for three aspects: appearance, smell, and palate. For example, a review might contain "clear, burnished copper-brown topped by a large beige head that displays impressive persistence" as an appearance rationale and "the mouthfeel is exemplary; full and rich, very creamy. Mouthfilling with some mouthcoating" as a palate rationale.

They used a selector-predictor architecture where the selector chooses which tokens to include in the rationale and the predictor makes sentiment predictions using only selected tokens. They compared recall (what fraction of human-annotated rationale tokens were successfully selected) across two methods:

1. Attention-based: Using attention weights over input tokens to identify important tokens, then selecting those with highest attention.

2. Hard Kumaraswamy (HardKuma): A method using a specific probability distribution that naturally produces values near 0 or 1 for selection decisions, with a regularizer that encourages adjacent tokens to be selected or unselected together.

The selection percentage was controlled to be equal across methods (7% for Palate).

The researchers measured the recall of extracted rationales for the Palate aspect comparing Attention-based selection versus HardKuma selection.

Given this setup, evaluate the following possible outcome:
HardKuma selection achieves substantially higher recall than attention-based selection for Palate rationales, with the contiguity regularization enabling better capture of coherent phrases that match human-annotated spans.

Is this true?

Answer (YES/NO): YES